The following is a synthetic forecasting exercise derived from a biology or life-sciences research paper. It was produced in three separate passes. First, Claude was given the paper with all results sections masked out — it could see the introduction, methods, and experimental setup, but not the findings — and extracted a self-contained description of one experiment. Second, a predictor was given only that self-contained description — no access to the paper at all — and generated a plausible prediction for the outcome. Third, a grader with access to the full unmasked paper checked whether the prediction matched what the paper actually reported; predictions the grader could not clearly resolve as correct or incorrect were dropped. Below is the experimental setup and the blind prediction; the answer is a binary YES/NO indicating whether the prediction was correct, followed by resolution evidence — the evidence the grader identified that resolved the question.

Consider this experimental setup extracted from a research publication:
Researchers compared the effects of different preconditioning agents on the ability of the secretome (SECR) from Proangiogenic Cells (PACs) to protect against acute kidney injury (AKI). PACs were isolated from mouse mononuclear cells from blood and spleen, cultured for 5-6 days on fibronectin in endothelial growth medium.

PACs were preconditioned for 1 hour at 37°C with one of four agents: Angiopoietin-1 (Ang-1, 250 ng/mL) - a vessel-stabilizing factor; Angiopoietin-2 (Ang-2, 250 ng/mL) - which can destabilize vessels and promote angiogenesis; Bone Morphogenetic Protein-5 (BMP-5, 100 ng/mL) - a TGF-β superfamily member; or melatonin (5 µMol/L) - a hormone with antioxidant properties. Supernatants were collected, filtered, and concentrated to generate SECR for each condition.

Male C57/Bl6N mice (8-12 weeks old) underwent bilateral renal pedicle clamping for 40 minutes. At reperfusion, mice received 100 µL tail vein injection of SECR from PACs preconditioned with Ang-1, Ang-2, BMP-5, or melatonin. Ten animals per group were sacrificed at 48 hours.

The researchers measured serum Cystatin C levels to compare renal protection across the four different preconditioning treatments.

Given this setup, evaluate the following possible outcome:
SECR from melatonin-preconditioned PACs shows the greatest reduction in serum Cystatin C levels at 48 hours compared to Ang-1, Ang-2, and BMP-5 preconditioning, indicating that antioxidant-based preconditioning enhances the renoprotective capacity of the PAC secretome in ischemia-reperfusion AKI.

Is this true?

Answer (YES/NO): NO